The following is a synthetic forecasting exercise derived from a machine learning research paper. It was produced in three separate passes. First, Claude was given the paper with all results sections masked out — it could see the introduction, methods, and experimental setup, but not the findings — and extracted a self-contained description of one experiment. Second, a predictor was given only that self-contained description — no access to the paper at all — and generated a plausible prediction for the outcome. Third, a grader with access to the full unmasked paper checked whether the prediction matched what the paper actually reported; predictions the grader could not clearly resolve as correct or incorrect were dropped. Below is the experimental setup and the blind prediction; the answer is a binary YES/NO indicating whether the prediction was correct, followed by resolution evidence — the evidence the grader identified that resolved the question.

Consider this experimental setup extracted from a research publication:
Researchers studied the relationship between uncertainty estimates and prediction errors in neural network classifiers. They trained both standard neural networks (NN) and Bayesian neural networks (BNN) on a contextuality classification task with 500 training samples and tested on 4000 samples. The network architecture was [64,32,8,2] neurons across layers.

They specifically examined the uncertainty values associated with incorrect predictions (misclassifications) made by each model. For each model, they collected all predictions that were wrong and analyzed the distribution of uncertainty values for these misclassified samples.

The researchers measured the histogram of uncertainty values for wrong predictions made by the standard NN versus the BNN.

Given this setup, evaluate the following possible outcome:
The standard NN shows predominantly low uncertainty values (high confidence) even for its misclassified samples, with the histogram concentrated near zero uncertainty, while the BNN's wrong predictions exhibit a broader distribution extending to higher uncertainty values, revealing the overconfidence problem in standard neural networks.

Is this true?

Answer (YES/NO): YES